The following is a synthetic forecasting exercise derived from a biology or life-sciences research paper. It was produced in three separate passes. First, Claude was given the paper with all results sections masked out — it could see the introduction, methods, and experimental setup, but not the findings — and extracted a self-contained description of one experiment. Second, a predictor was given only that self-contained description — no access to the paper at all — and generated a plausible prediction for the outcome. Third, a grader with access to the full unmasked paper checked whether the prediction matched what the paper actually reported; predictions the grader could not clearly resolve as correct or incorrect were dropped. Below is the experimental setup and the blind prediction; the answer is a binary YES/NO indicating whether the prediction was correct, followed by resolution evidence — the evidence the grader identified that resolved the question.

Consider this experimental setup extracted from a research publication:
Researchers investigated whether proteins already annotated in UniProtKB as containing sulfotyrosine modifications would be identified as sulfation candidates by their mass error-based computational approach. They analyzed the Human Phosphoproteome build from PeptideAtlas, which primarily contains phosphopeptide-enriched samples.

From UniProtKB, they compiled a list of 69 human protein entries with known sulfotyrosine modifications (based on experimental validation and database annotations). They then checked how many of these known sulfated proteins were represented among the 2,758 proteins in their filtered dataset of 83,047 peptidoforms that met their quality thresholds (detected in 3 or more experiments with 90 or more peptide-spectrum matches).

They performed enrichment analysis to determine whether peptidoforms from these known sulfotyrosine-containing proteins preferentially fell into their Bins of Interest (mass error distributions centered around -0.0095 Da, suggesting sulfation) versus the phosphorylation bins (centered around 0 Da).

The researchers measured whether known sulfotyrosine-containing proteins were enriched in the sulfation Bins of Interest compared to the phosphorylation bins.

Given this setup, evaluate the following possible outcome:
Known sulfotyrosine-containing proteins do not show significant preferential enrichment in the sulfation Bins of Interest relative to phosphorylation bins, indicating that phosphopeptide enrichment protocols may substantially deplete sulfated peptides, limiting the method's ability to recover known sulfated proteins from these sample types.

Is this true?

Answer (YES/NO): NO